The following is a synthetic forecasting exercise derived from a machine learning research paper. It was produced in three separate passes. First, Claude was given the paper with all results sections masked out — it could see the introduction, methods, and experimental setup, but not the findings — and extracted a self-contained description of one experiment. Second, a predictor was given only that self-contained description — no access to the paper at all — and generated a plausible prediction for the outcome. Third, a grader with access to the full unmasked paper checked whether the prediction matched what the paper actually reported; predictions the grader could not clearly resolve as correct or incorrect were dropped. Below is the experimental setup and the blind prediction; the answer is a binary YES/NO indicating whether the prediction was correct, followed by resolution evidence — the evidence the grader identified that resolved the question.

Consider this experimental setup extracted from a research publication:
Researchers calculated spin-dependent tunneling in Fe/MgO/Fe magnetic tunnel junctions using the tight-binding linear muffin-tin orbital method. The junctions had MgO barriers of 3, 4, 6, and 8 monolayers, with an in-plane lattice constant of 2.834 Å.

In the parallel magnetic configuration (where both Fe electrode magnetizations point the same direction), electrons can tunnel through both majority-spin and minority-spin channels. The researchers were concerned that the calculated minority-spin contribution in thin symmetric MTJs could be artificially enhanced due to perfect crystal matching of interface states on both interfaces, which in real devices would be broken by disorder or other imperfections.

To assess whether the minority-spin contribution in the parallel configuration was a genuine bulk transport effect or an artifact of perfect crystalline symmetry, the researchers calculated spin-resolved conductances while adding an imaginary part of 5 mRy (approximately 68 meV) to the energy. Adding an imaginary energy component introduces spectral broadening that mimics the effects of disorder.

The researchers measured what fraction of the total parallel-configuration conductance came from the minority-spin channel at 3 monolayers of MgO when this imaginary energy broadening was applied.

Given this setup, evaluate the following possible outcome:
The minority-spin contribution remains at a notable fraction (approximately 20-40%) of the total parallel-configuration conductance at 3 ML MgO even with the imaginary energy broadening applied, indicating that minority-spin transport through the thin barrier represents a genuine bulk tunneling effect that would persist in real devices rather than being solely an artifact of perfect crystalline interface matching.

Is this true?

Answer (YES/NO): NO